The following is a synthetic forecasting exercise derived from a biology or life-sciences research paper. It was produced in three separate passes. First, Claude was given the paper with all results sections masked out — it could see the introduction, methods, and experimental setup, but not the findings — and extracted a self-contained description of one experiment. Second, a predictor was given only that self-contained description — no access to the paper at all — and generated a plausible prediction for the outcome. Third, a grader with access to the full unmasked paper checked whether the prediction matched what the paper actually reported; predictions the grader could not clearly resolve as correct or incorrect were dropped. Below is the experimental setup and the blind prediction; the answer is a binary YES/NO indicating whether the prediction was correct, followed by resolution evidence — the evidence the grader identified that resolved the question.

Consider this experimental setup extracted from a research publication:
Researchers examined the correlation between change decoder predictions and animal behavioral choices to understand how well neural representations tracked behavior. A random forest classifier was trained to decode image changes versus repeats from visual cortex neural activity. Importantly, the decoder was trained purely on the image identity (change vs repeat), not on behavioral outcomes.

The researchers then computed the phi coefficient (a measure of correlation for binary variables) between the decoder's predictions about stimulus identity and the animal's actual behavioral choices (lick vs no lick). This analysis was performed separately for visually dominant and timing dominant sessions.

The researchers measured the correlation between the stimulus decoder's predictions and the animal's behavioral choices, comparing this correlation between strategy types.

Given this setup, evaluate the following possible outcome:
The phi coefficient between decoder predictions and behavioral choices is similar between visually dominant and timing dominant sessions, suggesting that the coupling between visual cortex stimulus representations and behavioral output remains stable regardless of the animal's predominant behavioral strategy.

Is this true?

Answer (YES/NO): NO